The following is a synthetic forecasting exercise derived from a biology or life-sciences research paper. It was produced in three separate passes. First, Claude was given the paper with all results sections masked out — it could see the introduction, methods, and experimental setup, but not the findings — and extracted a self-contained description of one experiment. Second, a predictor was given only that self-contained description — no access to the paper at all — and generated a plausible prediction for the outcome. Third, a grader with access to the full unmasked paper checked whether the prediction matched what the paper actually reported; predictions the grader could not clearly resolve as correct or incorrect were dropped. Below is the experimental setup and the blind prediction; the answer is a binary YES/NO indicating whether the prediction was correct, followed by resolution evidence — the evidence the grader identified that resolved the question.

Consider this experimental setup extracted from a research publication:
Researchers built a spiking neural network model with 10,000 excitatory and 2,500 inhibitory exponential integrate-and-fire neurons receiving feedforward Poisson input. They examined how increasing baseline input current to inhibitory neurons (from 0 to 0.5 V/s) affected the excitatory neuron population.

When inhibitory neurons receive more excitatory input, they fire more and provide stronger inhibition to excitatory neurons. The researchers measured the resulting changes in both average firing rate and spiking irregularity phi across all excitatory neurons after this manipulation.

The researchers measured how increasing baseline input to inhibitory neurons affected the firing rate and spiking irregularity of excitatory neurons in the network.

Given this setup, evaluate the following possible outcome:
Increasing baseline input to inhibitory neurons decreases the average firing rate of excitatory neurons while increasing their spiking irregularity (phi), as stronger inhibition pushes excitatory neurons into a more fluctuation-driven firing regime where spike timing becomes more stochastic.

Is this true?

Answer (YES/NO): YES